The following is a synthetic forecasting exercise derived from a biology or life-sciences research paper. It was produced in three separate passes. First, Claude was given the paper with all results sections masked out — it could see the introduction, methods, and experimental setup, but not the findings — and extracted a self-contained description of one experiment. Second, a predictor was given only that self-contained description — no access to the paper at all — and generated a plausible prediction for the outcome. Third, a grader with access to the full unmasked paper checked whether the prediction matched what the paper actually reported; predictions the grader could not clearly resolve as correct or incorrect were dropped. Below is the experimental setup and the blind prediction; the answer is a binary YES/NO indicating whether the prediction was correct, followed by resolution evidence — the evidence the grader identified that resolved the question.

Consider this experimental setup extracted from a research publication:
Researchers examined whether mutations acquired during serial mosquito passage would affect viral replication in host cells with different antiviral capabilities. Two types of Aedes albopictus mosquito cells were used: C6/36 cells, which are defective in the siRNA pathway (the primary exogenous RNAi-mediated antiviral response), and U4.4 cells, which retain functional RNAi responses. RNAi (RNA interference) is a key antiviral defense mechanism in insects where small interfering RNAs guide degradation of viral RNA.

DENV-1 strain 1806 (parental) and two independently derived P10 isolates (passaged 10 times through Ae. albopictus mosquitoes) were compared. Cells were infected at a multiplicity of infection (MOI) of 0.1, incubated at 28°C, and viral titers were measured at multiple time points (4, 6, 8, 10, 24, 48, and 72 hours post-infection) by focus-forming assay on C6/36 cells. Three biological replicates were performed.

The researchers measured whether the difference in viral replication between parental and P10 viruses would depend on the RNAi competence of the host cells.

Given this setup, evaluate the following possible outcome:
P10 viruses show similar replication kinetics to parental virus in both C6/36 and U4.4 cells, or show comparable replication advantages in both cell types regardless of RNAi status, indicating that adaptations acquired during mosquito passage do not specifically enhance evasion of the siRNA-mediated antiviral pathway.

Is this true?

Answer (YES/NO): YES